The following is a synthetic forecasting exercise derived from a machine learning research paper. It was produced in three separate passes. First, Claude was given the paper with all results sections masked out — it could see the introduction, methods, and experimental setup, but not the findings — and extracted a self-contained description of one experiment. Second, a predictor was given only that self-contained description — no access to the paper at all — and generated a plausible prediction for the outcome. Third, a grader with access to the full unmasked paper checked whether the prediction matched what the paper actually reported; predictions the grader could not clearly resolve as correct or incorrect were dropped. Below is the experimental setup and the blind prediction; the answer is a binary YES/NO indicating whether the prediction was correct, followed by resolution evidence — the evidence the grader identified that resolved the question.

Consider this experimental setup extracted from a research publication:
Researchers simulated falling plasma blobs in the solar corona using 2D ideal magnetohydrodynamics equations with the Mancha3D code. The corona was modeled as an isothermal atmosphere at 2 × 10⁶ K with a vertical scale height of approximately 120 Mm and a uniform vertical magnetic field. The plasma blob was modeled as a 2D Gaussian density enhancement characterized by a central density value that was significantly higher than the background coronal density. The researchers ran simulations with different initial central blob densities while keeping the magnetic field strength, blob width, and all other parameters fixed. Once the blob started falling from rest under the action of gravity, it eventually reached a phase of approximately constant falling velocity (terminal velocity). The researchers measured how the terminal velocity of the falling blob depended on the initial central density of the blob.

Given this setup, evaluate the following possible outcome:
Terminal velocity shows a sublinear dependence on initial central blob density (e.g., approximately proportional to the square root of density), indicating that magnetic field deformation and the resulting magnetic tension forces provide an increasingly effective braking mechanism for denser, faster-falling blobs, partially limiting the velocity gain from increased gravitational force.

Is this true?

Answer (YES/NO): NO